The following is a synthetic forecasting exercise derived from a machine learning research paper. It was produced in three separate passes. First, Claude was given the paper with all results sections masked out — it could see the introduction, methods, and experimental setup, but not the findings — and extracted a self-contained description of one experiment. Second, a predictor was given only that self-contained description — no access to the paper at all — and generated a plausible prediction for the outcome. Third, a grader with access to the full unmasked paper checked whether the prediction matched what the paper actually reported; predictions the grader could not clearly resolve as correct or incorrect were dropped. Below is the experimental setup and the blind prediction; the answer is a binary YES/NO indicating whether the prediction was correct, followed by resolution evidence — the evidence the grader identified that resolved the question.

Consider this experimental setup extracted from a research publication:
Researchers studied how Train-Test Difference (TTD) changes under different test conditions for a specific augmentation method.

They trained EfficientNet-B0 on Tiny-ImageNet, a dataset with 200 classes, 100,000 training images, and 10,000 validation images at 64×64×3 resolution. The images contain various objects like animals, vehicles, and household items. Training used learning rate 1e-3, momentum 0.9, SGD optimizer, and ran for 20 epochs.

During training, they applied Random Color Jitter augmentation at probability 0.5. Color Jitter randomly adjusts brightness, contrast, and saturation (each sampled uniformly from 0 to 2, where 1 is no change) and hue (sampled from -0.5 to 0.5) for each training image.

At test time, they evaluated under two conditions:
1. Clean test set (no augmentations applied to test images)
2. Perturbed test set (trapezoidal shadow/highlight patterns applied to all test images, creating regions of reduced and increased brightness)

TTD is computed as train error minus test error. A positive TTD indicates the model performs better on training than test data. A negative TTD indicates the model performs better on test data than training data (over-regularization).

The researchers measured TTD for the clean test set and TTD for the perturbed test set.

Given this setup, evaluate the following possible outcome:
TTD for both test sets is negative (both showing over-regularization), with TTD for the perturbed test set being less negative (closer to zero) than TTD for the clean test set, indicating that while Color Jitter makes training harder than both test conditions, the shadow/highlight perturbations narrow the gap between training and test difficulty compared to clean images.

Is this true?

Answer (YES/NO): NO